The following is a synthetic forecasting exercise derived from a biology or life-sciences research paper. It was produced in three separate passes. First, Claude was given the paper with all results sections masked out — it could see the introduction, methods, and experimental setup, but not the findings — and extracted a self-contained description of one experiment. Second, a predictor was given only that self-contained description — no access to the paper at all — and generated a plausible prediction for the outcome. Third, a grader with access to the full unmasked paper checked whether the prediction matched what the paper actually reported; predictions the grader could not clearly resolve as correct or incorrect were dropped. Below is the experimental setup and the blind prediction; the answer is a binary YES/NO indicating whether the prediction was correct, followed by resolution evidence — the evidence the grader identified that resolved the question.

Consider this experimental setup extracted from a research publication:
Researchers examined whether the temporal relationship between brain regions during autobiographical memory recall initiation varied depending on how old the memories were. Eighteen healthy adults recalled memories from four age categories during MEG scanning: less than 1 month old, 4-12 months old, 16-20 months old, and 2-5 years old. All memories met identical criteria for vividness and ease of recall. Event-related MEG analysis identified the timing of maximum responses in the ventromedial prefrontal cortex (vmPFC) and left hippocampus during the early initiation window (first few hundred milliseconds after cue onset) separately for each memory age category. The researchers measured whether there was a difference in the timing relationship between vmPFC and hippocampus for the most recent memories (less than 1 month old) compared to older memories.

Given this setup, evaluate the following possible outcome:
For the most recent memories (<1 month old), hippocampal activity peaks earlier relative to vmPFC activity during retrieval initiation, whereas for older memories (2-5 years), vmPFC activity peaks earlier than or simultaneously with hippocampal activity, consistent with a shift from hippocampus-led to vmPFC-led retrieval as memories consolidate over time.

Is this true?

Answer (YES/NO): NO